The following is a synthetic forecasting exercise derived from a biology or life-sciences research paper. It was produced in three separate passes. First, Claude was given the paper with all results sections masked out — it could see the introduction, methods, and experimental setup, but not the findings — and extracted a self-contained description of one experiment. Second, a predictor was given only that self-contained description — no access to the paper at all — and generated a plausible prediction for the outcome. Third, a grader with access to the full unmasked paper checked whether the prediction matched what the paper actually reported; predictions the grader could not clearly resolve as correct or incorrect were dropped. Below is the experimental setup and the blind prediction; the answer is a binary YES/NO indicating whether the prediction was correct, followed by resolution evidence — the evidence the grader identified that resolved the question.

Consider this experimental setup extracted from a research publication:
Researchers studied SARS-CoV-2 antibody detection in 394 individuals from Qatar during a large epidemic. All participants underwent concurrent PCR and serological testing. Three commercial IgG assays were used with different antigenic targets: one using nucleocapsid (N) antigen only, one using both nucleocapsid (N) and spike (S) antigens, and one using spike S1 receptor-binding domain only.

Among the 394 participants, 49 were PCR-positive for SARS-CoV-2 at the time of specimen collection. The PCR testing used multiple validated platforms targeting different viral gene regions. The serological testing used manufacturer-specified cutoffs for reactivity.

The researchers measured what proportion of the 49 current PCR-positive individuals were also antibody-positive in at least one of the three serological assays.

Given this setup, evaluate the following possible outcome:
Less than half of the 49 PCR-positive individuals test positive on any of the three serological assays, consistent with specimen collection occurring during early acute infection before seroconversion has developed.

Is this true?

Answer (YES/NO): YES